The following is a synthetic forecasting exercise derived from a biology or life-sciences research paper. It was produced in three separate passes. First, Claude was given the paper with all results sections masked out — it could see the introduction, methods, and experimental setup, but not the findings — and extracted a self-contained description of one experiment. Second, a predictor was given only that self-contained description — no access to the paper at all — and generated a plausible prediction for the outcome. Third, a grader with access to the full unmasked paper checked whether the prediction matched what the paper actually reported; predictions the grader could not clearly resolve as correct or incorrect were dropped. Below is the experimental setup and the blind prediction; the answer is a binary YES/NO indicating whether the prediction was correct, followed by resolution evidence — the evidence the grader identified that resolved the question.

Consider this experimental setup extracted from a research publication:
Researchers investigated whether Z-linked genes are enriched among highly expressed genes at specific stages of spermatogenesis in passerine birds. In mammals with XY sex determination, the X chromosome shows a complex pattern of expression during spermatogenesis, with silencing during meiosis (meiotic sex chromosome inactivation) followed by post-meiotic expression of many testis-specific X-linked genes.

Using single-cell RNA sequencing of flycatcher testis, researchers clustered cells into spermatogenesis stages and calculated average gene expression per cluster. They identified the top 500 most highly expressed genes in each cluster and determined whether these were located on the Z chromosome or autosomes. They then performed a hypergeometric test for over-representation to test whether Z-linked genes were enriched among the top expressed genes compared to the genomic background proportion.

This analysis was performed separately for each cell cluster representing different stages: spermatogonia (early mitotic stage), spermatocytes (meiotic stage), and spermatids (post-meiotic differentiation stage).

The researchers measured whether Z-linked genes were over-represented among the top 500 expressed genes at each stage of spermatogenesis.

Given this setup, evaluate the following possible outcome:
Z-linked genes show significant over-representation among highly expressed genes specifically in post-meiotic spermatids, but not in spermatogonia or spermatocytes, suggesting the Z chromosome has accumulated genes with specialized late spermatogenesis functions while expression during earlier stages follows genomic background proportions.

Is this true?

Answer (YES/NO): NO